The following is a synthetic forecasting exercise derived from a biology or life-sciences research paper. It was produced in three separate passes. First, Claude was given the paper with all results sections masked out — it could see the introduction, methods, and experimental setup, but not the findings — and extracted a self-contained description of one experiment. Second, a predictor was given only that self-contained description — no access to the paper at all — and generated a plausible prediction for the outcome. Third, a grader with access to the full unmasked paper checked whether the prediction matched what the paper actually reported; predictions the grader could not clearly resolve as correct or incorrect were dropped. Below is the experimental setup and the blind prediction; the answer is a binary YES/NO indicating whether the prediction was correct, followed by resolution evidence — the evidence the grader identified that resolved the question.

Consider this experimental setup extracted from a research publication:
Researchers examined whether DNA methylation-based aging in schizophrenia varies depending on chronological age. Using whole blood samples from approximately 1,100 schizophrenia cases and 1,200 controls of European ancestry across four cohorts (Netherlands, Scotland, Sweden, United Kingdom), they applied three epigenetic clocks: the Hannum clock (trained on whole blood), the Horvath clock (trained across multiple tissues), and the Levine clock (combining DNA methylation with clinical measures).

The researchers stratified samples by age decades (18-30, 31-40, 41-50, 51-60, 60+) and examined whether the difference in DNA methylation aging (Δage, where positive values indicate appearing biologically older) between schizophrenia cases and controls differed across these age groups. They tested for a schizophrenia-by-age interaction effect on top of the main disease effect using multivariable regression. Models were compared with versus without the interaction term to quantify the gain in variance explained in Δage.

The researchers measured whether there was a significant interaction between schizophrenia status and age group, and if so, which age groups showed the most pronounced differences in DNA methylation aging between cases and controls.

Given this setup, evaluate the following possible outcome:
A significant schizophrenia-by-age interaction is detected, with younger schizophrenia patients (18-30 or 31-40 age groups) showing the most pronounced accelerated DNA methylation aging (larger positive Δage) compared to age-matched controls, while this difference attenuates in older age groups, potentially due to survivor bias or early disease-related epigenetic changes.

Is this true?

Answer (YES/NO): NO